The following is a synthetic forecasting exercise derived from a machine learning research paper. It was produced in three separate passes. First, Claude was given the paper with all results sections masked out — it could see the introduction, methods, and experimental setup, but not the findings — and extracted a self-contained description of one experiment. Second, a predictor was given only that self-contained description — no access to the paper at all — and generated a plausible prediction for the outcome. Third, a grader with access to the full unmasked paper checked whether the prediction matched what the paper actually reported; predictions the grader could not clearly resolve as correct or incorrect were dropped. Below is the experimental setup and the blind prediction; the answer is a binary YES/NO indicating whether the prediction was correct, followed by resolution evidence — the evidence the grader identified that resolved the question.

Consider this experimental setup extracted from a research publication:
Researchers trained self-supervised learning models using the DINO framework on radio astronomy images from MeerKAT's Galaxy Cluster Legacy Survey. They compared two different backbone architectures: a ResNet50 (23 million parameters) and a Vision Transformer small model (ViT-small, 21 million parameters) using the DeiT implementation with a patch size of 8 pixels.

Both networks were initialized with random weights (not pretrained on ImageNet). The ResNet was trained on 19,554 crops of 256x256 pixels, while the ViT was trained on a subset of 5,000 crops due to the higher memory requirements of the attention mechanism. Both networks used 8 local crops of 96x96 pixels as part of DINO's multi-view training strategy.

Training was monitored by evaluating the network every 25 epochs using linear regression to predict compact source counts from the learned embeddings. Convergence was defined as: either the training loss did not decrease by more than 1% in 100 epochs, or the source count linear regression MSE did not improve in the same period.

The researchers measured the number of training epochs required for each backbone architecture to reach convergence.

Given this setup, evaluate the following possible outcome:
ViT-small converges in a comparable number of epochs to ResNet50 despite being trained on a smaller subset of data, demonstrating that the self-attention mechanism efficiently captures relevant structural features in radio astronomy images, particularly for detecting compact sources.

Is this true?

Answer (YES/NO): YES